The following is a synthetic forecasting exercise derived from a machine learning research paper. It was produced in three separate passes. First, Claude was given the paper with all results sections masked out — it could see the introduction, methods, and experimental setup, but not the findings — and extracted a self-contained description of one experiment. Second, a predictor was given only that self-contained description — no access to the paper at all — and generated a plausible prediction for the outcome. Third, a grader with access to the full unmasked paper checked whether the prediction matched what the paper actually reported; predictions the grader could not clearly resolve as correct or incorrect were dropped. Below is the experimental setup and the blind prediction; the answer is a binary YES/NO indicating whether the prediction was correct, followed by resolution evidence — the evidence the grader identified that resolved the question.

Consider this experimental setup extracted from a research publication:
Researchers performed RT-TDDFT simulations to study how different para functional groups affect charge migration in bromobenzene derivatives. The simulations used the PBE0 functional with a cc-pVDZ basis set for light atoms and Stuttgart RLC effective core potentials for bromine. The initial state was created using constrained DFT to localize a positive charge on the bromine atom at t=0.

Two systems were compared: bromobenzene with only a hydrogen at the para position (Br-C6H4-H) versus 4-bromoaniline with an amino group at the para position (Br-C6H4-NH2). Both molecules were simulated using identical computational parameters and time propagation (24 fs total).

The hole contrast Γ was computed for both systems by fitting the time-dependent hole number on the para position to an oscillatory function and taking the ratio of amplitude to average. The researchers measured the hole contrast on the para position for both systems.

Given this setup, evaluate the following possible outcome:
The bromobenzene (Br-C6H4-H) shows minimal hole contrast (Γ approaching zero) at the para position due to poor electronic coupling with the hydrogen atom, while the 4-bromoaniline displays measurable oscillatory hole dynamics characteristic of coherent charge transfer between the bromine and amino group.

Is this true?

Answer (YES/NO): NO